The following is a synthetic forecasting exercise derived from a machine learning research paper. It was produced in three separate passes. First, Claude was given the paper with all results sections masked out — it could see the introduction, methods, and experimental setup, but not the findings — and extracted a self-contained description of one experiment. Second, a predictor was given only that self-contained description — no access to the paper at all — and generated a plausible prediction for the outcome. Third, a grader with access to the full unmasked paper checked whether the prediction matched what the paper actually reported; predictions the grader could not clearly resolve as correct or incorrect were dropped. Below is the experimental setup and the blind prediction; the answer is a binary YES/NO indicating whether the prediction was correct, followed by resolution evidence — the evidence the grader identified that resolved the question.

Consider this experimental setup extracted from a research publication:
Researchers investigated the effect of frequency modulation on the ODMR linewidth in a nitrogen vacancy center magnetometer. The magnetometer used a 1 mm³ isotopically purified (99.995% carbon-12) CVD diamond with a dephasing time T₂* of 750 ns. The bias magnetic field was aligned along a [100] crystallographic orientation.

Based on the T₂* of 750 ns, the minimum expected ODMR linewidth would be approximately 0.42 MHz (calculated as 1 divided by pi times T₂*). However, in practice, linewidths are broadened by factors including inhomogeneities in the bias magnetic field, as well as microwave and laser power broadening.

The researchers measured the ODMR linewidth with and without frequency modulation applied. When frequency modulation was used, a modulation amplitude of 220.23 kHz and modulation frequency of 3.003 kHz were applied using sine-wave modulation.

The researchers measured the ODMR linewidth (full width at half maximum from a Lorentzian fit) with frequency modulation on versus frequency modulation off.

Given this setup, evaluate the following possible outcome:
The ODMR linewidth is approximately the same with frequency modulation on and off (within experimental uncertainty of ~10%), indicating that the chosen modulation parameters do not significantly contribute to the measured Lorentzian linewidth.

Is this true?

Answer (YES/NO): NO